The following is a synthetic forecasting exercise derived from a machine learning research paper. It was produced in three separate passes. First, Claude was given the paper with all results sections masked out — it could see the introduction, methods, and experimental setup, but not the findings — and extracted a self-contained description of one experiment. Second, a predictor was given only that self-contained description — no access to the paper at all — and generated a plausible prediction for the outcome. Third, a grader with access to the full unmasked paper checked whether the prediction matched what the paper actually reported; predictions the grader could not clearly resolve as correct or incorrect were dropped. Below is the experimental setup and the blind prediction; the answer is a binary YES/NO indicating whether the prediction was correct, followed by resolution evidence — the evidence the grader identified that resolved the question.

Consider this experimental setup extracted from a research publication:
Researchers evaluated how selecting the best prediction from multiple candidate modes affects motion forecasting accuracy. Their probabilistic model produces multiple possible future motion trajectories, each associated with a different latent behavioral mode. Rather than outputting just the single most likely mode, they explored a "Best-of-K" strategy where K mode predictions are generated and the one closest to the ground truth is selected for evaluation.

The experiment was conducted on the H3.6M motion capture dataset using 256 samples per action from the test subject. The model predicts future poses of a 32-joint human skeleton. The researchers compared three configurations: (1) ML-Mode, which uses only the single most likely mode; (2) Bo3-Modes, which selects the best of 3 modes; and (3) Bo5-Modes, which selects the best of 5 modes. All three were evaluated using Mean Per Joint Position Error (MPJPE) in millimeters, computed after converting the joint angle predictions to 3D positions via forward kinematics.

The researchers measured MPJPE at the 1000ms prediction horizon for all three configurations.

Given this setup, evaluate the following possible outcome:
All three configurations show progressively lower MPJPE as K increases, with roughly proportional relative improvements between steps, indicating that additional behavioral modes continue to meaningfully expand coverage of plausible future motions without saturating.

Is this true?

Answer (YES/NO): NO